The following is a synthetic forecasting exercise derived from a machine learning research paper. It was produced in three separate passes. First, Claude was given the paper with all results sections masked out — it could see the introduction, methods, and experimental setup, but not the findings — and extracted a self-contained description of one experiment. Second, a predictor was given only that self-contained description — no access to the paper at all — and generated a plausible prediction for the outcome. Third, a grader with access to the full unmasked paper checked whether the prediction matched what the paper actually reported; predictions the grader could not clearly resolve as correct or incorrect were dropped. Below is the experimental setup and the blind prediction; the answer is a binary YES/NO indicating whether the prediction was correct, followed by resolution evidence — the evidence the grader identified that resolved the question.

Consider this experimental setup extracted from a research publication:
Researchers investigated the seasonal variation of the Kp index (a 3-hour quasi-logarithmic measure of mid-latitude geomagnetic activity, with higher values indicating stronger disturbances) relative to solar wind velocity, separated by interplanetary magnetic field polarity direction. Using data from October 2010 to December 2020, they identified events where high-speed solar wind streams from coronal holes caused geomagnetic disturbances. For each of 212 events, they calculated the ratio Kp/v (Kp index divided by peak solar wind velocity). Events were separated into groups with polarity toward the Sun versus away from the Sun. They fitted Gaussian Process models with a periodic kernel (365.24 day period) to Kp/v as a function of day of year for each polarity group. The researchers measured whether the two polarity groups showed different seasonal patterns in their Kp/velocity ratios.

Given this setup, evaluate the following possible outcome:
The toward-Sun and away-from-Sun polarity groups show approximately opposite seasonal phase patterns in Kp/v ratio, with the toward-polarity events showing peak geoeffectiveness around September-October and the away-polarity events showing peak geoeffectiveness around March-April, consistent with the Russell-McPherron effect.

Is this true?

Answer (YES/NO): NO